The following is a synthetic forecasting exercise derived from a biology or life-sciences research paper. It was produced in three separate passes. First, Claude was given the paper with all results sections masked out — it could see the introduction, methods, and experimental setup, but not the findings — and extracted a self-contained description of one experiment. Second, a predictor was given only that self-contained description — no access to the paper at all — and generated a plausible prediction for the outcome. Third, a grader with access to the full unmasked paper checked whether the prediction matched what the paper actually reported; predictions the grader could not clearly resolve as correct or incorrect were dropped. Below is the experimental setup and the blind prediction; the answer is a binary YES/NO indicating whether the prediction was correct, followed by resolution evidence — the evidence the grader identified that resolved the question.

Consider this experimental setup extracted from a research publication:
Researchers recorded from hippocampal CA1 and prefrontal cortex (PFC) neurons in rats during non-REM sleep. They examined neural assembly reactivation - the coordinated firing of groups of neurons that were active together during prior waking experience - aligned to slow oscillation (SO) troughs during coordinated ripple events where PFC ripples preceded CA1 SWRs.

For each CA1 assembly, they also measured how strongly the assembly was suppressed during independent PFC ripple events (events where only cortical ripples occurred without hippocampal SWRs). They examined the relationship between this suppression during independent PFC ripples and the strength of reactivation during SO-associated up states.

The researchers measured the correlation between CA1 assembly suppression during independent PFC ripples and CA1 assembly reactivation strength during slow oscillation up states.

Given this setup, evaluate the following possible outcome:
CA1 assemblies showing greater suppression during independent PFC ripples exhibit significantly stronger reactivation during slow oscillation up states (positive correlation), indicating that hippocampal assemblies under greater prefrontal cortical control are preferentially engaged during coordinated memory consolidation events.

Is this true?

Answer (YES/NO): NO